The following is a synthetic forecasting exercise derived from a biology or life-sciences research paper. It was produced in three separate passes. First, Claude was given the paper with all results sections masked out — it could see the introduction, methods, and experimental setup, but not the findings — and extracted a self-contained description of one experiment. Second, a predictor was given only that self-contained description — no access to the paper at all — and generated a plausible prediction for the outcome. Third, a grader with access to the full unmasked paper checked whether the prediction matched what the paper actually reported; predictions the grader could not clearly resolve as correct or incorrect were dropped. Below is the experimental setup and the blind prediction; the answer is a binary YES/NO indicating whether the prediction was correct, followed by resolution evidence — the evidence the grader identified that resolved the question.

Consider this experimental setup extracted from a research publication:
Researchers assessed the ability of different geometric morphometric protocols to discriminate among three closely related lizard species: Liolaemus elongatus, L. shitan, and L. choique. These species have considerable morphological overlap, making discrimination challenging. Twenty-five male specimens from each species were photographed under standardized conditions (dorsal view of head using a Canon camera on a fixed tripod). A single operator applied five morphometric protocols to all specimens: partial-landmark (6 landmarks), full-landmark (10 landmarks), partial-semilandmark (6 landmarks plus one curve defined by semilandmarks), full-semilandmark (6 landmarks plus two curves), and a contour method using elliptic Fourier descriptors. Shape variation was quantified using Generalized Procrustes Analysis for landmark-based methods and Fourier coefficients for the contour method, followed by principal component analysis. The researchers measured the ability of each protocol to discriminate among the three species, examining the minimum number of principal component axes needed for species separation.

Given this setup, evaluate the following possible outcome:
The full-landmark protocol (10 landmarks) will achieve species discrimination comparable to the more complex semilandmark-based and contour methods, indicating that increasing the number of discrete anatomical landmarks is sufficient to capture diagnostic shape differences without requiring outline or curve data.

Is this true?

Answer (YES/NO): NO